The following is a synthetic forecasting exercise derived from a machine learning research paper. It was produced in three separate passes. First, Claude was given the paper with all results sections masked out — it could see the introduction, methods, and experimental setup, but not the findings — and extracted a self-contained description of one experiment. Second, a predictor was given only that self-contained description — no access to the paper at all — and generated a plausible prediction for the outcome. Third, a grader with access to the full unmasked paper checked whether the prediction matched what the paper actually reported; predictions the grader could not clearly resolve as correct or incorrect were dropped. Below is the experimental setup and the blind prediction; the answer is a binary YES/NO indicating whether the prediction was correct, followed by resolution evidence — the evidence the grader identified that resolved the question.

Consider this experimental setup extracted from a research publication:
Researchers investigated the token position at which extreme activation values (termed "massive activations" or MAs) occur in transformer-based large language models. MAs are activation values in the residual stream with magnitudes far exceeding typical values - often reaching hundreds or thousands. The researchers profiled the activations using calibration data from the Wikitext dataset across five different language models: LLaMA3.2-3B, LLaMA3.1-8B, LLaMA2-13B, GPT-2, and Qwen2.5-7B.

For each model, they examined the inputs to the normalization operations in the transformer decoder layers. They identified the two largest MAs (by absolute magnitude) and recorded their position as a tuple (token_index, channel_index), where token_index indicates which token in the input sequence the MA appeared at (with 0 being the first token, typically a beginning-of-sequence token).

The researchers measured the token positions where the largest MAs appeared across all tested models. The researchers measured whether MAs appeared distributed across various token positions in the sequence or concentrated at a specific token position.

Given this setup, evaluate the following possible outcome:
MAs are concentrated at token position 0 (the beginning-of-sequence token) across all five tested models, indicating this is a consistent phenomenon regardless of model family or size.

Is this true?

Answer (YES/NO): YES